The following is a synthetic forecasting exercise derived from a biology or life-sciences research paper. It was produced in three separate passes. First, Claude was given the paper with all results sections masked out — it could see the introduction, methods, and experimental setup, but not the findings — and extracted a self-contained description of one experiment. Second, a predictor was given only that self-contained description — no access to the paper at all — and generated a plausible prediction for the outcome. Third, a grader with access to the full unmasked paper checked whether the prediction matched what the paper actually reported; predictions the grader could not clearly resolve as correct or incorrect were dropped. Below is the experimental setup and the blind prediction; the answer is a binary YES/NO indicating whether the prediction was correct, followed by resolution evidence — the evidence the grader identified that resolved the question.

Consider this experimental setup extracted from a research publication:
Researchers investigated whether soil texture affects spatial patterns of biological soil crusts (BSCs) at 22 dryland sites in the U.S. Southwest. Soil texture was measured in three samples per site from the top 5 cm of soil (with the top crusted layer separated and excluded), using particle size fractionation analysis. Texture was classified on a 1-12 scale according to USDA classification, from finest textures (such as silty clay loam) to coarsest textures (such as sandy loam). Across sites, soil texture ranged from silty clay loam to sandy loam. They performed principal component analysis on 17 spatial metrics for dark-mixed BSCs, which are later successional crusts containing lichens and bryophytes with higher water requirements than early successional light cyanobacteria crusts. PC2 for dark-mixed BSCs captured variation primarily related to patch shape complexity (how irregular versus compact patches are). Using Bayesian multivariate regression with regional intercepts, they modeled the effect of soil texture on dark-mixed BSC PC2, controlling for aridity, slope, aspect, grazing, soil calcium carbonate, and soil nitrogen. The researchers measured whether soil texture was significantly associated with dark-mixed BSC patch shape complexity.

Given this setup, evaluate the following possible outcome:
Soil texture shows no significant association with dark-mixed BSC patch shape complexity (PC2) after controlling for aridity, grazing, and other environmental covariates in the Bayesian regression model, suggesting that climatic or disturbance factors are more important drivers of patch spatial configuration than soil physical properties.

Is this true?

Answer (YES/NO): YES